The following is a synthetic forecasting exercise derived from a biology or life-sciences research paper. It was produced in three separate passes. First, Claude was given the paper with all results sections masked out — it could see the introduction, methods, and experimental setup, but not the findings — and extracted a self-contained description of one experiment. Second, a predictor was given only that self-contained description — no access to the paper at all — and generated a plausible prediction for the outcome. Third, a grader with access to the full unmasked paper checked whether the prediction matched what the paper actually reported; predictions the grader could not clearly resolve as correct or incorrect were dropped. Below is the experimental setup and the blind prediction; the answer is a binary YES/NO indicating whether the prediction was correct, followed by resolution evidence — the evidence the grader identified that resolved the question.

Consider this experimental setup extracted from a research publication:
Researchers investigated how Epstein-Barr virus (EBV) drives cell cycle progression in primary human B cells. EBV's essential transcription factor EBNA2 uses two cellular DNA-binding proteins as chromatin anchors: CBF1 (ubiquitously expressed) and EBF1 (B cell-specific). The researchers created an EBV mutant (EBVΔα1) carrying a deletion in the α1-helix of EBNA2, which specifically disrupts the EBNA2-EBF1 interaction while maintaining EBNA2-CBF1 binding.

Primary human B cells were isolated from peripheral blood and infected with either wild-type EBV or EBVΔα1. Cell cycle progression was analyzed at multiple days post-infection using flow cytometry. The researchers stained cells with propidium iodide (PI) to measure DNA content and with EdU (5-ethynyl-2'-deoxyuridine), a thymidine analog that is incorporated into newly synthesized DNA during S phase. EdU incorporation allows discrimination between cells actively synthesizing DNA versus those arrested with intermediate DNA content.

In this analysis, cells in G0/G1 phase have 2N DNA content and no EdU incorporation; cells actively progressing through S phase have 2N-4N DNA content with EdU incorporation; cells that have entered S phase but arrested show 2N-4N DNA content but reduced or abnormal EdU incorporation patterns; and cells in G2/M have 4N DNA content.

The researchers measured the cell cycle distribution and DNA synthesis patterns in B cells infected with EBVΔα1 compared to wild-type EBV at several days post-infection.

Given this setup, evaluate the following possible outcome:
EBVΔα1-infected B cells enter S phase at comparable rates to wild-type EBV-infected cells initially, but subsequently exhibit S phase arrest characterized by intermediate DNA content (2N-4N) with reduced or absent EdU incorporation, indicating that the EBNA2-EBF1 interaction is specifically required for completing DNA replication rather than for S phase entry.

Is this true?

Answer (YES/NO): NO